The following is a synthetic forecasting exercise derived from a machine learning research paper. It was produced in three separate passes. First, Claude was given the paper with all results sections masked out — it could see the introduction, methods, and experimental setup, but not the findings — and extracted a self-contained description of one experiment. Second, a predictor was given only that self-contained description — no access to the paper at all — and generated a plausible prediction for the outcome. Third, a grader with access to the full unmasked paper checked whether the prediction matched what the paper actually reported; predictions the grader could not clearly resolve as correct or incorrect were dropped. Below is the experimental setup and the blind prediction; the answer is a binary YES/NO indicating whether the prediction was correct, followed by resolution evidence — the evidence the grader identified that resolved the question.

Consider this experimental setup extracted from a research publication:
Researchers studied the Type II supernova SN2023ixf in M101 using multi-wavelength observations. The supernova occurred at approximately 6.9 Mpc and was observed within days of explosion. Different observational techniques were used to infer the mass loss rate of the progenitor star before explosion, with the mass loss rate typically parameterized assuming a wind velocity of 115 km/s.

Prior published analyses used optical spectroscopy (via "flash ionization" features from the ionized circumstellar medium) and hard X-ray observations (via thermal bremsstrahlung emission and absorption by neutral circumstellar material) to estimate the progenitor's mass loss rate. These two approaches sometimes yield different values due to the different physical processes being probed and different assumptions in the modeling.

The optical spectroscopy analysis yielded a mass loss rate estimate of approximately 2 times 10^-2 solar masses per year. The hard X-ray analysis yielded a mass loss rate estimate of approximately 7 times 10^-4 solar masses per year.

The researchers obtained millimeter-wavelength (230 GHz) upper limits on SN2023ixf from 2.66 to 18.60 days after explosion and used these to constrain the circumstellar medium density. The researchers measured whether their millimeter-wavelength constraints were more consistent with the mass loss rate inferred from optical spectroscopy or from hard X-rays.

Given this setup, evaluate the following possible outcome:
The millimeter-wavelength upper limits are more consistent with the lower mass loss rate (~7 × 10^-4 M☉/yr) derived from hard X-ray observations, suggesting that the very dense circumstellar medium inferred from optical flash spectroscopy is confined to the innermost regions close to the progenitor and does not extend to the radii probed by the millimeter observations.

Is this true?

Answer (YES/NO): NO